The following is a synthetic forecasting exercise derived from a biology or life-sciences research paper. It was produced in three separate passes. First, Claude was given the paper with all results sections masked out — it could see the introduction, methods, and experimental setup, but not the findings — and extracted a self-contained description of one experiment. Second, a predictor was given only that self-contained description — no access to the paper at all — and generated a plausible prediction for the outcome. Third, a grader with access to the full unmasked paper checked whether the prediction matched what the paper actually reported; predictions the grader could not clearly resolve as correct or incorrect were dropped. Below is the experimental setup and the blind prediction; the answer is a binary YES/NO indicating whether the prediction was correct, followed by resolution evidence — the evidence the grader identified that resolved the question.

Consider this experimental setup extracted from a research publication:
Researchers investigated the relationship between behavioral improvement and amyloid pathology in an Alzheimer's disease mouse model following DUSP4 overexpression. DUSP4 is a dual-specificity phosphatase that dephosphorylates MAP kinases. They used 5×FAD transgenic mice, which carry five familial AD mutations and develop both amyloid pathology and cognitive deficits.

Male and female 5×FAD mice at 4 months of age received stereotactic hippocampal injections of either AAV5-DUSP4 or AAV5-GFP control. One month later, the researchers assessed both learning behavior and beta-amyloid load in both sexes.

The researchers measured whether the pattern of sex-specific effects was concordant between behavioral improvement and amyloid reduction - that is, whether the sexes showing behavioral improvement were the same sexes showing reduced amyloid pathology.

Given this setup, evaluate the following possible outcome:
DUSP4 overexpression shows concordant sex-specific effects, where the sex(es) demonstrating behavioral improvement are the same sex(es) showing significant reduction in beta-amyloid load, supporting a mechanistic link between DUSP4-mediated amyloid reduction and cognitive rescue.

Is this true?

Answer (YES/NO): NO